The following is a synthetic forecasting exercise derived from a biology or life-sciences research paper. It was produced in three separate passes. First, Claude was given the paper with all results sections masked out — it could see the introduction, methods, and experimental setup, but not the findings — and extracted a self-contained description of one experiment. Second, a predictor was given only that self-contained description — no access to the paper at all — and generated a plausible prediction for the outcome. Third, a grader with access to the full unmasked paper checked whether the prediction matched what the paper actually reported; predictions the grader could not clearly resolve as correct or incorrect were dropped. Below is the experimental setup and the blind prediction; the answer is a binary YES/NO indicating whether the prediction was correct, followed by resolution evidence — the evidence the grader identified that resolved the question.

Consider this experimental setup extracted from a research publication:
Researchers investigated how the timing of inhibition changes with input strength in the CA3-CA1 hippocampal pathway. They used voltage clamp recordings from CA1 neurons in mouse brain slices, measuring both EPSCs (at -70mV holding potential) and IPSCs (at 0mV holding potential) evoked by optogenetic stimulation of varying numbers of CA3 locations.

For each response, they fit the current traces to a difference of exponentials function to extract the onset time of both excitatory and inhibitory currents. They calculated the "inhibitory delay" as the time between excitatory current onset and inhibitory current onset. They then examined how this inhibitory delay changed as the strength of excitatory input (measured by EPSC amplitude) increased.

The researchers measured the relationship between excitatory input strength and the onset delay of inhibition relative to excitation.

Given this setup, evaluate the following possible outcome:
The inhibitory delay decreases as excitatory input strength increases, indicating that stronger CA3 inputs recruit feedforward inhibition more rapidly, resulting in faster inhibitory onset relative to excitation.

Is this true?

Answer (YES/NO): YES